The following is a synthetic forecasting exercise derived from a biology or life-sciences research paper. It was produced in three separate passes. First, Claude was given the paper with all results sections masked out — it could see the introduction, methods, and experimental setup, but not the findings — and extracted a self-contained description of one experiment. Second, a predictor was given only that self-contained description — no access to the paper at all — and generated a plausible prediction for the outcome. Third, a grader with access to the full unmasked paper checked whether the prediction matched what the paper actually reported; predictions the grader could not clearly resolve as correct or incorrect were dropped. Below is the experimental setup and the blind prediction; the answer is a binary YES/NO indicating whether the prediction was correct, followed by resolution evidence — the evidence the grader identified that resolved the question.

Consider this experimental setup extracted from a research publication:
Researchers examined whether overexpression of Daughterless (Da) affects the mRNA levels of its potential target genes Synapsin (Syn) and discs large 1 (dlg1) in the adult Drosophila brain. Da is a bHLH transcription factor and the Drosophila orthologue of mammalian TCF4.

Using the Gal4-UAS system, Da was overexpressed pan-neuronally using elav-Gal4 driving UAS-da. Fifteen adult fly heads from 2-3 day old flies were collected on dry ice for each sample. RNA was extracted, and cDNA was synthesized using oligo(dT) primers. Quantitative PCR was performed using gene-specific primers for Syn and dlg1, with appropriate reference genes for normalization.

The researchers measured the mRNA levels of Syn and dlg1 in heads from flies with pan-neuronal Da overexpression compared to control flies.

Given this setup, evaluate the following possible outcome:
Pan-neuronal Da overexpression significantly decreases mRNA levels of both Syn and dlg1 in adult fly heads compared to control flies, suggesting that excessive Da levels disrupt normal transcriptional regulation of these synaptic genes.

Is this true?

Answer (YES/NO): NO